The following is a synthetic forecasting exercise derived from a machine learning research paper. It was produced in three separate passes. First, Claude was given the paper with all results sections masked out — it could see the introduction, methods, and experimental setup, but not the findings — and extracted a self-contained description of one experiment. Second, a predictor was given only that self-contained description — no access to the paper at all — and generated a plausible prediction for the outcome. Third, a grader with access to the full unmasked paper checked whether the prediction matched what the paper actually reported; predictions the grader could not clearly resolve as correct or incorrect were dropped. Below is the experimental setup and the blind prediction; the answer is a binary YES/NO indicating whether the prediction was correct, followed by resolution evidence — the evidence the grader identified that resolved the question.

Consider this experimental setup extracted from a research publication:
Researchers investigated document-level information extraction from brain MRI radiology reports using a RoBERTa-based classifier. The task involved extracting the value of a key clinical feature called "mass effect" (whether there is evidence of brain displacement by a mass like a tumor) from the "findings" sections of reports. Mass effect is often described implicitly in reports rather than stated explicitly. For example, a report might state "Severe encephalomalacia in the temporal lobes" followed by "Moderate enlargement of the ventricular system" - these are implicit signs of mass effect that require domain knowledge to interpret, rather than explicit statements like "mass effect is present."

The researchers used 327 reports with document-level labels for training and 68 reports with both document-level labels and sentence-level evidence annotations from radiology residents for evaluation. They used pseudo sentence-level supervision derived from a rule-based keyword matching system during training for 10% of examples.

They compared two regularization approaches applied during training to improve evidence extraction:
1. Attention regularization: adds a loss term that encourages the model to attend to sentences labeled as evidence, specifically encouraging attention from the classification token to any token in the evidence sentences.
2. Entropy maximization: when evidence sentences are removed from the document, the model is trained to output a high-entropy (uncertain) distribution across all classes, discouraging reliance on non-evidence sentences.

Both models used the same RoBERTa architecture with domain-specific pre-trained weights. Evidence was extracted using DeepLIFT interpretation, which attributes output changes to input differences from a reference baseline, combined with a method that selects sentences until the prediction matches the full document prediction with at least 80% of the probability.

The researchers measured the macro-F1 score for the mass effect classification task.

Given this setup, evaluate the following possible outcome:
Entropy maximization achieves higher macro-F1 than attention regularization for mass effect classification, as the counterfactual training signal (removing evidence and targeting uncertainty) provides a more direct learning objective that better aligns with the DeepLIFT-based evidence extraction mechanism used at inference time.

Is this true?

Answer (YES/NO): NO